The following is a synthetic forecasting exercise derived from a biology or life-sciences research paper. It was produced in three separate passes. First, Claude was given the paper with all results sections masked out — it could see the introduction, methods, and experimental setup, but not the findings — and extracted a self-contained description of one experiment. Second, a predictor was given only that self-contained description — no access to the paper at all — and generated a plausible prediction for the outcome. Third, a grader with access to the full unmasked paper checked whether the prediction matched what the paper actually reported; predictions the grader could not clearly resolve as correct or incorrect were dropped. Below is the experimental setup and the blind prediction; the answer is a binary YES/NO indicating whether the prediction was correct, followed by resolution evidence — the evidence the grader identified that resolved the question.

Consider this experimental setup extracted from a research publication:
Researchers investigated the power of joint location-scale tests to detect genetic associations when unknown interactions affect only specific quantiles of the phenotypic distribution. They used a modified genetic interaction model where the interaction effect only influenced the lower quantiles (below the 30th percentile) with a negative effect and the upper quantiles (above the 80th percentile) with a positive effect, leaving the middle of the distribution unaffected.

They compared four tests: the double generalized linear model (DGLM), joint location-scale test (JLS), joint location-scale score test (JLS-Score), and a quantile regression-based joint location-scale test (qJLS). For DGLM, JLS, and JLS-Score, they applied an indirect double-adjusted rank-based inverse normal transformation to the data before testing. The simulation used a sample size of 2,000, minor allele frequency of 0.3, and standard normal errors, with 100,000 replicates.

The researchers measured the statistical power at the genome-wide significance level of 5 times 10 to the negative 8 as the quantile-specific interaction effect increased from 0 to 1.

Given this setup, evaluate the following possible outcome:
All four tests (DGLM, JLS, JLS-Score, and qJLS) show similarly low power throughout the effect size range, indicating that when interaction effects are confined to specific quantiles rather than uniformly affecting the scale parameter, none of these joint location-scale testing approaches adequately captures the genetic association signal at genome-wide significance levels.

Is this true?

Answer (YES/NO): NO